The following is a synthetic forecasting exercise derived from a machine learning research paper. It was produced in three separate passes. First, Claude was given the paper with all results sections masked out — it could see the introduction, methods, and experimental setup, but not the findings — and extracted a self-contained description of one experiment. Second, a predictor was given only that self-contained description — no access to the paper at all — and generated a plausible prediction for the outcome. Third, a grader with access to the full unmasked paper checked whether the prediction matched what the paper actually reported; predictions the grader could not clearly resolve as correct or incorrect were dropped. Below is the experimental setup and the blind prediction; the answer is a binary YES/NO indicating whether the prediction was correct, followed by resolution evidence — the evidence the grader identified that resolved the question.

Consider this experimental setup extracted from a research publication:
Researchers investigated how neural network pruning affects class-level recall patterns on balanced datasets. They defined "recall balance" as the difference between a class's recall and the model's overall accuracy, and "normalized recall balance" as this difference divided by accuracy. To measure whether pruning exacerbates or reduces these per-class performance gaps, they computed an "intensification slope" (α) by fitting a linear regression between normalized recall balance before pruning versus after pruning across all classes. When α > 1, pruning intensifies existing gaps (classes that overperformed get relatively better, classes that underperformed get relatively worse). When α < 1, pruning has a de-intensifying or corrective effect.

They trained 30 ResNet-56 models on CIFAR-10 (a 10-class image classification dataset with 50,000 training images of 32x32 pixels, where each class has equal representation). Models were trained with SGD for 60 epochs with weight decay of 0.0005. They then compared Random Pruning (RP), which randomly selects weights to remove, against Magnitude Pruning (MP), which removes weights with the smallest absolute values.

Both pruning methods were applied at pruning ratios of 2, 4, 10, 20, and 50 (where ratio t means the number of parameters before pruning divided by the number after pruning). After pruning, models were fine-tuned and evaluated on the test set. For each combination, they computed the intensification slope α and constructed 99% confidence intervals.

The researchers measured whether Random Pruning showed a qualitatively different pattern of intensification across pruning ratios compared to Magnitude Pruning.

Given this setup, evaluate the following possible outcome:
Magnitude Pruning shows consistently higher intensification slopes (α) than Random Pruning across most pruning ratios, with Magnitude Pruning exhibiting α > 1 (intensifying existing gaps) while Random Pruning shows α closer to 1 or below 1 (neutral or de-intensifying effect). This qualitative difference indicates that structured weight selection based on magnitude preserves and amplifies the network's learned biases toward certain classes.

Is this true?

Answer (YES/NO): NO